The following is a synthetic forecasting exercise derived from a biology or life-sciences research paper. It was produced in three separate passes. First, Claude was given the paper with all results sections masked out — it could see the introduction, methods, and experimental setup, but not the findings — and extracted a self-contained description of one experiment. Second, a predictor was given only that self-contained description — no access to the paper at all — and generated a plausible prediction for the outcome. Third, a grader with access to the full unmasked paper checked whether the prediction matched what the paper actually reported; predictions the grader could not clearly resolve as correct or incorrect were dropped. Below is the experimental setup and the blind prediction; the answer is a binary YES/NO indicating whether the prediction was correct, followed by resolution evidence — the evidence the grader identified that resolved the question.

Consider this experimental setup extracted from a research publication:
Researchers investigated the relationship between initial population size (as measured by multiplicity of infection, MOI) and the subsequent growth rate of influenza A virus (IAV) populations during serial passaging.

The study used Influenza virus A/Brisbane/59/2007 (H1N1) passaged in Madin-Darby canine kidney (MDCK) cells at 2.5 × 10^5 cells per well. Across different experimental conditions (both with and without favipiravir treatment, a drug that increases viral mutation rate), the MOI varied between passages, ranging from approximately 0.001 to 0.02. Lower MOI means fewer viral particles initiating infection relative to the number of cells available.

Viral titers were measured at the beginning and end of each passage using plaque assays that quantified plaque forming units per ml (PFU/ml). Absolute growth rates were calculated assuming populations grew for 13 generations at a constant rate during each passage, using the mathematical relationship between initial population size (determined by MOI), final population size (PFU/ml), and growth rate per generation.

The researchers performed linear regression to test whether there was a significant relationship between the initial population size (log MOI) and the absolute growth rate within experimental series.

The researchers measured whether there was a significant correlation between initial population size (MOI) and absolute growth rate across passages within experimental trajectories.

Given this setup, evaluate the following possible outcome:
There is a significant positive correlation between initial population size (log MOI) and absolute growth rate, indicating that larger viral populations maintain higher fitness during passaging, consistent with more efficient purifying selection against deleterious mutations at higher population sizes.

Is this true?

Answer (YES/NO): NO